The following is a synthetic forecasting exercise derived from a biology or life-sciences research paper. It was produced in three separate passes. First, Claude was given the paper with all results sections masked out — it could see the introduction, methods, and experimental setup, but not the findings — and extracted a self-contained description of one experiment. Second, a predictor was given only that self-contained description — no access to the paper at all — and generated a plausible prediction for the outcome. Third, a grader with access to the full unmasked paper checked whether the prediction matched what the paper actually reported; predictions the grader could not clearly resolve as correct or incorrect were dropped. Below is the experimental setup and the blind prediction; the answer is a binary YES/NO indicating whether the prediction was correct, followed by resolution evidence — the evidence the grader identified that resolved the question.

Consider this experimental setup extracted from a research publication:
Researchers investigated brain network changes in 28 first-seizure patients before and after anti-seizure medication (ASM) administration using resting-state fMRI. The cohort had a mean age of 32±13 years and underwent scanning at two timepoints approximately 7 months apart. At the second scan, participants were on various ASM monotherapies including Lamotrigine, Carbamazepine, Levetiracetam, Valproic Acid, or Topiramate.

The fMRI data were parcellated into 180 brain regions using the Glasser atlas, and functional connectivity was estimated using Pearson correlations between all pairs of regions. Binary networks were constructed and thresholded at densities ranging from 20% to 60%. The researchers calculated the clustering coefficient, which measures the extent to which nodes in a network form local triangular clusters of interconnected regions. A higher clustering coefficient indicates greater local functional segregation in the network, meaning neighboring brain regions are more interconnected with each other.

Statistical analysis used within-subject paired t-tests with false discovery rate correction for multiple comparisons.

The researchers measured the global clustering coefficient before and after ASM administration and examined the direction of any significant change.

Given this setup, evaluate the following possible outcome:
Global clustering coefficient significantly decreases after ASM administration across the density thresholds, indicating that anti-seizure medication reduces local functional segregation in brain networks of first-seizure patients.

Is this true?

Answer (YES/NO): NO